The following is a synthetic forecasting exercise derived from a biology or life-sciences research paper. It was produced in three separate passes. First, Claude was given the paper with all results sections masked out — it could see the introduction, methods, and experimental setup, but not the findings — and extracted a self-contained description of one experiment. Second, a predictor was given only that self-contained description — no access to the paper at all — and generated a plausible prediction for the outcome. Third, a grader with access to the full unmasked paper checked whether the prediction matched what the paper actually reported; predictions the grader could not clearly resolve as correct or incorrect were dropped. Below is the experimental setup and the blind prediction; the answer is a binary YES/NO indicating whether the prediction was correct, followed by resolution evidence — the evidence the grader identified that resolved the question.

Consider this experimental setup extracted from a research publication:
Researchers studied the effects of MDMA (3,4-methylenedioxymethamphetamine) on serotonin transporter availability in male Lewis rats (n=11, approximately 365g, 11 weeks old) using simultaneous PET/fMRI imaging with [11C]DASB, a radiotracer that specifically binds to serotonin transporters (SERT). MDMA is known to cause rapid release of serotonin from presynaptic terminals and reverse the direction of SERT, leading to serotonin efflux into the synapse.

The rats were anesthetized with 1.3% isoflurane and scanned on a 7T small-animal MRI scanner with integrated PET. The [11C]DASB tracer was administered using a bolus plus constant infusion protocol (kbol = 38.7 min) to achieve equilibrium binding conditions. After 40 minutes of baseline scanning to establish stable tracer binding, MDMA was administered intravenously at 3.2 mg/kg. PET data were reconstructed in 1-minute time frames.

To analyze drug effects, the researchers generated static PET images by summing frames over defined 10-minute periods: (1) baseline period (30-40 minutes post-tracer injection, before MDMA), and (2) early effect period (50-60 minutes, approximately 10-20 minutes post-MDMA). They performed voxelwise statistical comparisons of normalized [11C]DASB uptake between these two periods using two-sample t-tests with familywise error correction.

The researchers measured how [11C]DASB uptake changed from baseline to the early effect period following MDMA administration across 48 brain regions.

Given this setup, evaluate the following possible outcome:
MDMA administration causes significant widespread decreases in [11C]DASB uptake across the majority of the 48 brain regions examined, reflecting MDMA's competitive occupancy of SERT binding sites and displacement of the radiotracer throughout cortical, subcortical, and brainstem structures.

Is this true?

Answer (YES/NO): NO